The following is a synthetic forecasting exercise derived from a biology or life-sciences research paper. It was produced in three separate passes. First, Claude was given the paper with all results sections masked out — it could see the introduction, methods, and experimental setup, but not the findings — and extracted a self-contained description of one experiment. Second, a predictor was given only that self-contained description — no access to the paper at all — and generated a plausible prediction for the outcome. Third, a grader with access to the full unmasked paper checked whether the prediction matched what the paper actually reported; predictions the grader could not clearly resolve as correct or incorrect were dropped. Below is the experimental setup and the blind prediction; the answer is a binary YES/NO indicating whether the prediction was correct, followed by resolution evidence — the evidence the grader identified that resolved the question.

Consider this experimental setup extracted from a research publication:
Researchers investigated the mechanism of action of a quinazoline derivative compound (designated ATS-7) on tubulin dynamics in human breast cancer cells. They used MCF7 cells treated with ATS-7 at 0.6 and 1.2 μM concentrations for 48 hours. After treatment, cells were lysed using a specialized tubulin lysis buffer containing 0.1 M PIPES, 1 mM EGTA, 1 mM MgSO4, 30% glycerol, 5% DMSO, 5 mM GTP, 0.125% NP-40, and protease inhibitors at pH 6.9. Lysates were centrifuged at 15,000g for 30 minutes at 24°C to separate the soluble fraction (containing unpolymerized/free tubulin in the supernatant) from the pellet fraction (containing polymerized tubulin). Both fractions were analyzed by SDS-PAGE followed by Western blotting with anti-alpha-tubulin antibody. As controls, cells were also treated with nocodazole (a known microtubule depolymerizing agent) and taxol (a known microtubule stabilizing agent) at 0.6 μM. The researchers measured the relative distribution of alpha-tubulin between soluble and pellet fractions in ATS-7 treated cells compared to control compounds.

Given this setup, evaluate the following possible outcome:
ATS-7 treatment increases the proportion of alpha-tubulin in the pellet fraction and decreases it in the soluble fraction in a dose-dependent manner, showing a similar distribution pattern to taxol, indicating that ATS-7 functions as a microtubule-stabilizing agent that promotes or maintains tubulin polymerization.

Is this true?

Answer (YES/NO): NO